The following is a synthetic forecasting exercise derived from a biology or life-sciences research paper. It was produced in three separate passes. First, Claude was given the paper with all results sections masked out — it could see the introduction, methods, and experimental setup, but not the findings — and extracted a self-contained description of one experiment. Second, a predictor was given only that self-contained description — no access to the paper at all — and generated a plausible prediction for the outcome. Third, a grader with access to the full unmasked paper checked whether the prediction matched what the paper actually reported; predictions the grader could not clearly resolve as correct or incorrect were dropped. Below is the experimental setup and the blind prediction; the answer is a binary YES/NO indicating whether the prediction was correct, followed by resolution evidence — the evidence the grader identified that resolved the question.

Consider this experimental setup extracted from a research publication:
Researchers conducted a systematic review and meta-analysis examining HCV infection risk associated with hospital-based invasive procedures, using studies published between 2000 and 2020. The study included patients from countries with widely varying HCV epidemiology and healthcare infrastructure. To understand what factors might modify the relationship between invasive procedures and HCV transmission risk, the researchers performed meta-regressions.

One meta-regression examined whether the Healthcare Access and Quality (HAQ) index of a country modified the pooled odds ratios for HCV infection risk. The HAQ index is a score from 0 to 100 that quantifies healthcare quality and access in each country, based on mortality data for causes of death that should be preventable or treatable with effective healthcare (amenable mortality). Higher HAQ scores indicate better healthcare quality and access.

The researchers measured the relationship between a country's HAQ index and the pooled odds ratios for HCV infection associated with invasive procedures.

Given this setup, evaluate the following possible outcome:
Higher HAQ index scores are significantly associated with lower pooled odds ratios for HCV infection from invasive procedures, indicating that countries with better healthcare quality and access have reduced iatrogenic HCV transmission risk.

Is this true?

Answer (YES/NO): NO